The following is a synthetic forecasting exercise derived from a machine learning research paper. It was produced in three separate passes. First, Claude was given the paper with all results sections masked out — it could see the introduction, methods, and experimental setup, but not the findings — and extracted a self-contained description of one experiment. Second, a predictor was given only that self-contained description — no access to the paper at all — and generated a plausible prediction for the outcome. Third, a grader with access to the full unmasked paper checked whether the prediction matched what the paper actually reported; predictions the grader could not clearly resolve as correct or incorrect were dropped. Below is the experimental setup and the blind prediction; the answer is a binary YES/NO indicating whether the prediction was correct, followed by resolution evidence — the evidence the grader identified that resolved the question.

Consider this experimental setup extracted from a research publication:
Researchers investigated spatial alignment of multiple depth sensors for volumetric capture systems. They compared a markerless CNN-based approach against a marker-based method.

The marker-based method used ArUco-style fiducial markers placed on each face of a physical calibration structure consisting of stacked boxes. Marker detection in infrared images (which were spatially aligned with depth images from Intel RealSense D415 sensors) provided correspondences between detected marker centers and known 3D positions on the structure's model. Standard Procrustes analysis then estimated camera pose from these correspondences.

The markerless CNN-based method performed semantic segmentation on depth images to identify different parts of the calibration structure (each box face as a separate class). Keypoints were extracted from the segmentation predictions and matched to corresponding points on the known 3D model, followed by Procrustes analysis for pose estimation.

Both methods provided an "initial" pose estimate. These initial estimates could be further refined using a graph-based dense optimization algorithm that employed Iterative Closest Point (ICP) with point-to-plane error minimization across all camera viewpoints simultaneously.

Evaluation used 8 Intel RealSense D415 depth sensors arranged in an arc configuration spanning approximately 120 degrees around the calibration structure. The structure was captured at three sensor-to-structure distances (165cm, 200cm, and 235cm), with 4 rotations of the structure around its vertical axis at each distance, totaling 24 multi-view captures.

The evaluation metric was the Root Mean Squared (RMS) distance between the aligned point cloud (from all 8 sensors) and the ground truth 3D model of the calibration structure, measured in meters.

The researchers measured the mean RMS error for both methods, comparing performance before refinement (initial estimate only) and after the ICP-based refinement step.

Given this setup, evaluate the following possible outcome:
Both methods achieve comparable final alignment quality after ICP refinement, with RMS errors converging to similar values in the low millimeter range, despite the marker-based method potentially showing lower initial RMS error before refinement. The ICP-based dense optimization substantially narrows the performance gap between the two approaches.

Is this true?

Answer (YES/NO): YES